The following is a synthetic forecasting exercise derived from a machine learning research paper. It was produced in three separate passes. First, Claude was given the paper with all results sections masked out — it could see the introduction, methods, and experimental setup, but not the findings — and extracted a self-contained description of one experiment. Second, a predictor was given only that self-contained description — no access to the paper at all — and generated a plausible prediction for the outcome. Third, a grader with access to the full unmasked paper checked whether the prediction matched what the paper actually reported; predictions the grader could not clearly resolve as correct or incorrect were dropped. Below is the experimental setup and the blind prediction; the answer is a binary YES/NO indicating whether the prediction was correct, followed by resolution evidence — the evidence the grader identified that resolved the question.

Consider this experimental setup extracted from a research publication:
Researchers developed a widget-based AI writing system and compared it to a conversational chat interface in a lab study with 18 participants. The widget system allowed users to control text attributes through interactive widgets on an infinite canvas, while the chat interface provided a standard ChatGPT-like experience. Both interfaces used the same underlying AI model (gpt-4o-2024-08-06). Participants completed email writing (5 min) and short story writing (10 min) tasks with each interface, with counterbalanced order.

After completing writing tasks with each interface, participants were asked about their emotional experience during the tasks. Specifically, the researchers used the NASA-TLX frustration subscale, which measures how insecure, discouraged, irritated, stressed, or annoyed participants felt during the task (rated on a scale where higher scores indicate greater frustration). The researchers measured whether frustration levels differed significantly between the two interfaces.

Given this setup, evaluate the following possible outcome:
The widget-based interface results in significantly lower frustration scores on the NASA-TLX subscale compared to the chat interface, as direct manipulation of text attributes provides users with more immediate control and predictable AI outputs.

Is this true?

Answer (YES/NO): YES